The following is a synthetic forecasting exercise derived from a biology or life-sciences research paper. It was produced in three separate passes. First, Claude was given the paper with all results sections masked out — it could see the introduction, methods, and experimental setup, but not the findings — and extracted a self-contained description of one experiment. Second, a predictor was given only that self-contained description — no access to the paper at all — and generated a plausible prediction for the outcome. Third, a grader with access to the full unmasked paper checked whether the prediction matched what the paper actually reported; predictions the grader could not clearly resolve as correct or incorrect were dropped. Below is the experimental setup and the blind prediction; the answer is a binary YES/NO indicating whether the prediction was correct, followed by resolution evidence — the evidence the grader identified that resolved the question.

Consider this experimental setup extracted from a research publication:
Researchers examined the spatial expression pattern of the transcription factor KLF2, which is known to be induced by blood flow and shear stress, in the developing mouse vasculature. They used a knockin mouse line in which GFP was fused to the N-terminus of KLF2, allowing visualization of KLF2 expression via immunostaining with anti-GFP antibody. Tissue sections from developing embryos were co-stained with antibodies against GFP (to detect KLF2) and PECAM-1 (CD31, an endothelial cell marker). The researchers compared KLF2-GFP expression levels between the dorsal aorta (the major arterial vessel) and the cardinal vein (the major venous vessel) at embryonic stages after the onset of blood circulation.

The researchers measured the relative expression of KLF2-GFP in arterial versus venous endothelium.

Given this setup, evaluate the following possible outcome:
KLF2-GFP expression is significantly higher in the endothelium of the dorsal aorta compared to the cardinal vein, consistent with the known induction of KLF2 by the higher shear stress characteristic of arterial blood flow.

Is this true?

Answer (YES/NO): NO